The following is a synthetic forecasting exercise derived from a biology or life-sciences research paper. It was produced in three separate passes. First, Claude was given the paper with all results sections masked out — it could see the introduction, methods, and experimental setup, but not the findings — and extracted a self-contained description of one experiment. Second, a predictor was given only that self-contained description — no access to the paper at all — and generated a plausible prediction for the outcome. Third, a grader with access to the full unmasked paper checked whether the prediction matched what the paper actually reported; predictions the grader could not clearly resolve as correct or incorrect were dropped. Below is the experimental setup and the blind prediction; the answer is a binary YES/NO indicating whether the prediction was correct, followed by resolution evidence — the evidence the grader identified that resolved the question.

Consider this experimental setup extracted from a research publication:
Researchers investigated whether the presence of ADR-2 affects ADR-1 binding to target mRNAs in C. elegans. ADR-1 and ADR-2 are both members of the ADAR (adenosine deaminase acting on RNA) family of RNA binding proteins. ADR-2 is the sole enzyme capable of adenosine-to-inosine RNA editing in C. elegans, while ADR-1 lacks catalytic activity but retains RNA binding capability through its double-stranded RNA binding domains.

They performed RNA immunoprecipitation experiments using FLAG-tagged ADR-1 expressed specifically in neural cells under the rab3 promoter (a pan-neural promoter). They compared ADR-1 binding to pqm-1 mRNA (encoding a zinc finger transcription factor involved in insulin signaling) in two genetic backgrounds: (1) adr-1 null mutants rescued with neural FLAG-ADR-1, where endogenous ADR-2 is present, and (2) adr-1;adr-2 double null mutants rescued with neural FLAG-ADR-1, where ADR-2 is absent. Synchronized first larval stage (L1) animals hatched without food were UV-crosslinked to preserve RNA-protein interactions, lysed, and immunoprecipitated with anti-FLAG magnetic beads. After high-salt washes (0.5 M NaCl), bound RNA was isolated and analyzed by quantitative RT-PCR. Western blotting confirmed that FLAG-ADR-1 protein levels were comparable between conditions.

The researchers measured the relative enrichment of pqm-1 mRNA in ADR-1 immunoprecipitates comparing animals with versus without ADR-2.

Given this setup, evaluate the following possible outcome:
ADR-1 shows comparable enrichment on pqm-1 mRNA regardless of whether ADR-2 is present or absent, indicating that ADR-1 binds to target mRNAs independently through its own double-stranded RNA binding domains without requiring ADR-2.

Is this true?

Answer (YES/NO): NO